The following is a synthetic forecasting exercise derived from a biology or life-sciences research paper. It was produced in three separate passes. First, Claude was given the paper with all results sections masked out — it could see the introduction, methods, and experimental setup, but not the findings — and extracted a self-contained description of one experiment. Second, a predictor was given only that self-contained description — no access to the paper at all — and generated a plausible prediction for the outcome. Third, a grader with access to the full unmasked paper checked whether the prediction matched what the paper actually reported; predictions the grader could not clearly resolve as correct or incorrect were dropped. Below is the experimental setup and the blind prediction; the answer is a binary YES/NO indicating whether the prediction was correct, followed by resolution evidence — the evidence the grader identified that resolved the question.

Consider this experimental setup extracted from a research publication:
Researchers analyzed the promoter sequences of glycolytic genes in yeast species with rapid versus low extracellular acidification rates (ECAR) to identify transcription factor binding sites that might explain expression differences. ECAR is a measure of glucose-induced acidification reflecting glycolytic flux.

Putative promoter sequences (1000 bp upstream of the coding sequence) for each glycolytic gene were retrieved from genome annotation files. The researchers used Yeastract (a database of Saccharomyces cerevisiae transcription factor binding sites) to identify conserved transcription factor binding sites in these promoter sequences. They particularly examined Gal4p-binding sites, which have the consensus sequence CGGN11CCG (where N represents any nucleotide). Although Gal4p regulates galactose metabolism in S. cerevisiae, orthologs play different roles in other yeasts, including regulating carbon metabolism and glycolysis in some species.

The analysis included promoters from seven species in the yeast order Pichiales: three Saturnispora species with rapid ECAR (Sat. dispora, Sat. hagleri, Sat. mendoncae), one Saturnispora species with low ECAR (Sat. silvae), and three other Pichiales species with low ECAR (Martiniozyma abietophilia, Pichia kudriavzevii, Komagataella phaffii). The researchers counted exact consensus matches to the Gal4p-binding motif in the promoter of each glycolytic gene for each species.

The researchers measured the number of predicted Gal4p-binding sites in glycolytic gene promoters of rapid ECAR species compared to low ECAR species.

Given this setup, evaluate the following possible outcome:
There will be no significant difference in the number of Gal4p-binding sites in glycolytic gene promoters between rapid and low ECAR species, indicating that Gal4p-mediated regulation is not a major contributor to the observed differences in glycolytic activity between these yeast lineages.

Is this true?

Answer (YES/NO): NO